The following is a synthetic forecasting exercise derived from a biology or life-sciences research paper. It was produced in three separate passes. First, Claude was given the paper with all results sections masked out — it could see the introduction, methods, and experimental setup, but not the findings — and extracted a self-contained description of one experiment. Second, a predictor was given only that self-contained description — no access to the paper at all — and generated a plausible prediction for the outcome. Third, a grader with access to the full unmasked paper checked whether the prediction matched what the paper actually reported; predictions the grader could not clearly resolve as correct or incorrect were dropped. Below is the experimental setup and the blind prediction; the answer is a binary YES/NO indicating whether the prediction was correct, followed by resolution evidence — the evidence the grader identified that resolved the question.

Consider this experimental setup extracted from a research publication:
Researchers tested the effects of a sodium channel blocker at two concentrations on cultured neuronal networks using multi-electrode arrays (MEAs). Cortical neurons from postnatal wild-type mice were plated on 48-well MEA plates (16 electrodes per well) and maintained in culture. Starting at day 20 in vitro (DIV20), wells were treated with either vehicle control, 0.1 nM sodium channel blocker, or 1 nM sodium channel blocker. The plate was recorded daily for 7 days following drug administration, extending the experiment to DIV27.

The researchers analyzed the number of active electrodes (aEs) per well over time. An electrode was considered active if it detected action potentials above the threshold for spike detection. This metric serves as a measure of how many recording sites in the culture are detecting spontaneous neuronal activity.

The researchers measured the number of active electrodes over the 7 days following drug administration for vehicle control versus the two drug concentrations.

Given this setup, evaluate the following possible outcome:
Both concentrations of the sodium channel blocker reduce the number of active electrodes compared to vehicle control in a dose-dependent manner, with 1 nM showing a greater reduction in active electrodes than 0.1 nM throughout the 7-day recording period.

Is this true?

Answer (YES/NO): NO